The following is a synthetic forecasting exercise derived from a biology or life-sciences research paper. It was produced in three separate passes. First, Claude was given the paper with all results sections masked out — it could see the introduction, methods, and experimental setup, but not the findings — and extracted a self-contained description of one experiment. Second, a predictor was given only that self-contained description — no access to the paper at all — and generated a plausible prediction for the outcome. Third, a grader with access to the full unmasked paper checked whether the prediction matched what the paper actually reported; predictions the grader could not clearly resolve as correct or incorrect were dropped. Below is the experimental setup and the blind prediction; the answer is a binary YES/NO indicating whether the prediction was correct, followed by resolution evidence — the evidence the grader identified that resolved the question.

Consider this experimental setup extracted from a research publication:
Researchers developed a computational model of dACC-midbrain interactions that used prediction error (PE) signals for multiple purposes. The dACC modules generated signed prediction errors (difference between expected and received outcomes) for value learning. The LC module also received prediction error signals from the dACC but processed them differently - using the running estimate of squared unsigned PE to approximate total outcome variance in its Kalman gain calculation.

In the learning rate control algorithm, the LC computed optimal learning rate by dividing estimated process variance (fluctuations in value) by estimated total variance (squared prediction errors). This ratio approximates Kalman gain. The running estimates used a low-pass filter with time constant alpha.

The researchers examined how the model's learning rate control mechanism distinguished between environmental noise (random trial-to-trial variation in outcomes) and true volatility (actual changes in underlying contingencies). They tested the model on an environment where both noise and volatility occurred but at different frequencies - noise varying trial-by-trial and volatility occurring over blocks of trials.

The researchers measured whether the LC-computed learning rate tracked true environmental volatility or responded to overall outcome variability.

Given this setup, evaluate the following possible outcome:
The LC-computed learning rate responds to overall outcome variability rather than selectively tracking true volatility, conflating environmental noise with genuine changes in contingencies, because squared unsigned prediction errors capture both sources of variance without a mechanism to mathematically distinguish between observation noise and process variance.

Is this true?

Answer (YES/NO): NO